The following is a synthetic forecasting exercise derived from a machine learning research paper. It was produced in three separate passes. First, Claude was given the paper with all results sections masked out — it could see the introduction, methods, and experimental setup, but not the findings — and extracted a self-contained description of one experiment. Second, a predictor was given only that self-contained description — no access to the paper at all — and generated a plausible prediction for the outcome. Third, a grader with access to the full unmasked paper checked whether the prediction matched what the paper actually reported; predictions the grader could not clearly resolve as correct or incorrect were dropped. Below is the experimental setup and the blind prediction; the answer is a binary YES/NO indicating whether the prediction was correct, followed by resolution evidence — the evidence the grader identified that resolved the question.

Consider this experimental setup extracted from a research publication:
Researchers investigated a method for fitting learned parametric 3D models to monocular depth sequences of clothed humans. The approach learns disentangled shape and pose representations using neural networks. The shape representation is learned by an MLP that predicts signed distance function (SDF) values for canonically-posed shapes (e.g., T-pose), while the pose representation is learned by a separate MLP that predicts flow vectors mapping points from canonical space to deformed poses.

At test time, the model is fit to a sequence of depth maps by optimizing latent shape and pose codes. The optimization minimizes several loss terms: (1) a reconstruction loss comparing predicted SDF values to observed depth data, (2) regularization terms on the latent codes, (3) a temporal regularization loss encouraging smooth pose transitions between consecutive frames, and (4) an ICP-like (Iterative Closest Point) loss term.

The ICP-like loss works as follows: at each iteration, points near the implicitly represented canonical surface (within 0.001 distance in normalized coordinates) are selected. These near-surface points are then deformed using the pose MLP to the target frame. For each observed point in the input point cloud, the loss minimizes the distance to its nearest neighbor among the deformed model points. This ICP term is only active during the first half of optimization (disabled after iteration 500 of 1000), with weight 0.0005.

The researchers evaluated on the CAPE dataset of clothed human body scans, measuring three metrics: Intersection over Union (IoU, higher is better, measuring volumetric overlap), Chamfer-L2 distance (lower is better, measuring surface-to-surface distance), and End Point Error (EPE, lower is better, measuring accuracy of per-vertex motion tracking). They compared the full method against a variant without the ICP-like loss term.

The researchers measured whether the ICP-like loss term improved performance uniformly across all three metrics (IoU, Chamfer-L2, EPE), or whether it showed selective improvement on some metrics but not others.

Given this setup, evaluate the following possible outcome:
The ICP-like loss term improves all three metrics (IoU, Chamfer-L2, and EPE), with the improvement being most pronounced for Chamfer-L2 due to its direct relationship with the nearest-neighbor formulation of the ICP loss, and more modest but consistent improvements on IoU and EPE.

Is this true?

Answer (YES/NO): NO